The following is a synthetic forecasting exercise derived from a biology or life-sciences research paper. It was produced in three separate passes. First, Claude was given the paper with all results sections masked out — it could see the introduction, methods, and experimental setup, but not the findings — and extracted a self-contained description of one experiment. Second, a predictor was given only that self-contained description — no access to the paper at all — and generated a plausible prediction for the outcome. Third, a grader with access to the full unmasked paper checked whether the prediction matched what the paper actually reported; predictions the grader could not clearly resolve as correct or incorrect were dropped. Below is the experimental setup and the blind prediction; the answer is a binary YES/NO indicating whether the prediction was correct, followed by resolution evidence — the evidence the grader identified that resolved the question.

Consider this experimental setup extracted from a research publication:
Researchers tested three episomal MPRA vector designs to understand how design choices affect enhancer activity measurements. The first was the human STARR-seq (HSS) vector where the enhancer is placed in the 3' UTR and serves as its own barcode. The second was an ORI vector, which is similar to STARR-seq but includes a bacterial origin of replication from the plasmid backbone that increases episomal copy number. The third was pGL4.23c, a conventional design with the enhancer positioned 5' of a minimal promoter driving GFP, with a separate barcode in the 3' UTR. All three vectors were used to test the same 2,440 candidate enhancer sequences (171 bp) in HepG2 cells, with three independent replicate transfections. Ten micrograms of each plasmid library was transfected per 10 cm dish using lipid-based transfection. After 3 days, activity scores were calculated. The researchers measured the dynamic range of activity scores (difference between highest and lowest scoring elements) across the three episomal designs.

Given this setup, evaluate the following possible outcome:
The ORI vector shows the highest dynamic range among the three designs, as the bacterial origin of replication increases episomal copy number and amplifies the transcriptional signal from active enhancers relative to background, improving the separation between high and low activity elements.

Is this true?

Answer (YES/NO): NO